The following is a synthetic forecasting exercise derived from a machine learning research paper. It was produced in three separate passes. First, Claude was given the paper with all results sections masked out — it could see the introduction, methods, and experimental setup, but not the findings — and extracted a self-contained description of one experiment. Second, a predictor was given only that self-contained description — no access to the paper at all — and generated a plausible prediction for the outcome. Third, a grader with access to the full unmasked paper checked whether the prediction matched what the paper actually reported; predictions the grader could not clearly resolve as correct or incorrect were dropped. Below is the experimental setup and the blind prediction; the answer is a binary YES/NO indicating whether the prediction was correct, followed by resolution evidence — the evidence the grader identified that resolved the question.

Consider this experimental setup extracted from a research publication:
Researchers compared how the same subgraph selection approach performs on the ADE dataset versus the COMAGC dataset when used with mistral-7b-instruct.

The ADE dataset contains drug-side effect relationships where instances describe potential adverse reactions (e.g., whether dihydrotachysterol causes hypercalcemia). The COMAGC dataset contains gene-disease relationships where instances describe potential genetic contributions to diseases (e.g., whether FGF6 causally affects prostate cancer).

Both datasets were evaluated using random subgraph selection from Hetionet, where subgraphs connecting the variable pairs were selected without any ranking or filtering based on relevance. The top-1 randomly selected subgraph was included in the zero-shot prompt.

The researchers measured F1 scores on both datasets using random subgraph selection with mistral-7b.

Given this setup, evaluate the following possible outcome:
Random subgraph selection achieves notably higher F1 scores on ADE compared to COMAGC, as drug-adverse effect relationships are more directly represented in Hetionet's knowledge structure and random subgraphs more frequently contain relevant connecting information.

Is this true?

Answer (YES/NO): NO